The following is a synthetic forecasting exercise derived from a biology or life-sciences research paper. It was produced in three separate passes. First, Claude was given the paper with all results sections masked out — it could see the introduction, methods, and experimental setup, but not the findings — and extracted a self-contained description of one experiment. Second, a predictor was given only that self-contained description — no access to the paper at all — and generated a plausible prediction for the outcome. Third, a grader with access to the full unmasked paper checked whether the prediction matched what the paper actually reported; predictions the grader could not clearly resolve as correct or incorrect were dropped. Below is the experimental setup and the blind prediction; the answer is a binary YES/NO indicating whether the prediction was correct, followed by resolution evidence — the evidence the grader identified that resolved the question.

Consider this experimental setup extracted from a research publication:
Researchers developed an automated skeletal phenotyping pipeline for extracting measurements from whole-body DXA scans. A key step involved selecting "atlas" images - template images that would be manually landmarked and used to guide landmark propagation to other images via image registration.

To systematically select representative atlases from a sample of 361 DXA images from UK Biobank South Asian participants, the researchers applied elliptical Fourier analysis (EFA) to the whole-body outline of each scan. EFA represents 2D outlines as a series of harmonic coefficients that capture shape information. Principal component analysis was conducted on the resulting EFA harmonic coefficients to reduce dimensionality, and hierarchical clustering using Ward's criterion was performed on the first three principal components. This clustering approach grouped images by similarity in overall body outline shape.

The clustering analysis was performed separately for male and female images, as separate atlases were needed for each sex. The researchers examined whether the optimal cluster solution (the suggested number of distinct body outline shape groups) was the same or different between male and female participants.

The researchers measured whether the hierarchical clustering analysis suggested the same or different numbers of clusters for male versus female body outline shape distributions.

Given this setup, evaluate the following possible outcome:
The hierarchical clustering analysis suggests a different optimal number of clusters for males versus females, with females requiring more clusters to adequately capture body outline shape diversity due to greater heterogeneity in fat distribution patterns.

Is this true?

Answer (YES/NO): NO